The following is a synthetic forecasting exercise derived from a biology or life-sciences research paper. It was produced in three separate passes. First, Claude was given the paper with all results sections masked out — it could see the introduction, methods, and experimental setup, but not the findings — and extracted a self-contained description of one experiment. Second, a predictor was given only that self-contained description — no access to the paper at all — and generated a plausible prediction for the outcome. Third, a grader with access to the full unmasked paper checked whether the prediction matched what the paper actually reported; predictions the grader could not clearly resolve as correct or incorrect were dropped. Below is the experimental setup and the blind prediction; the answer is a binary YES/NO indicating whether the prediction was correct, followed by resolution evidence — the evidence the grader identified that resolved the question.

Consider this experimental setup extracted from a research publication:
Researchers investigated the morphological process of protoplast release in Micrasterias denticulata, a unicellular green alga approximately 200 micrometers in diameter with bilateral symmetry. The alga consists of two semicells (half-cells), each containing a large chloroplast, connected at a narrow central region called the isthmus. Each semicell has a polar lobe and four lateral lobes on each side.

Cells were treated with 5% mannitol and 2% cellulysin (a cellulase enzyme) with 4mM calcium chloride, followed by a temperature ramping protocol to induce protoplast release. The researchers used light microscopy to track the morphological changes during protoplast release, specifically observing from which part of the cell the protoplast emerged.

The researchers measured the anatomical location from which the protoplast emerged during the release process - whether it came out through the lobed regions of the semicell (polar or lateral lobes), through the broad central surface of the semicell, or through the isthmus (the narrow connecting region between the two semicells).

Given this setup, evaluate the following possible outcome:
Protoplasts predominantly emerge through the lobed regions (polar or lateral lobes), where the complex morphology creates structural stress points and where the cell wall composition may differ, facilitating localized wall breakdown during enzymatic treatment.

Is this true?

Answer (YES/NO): NO